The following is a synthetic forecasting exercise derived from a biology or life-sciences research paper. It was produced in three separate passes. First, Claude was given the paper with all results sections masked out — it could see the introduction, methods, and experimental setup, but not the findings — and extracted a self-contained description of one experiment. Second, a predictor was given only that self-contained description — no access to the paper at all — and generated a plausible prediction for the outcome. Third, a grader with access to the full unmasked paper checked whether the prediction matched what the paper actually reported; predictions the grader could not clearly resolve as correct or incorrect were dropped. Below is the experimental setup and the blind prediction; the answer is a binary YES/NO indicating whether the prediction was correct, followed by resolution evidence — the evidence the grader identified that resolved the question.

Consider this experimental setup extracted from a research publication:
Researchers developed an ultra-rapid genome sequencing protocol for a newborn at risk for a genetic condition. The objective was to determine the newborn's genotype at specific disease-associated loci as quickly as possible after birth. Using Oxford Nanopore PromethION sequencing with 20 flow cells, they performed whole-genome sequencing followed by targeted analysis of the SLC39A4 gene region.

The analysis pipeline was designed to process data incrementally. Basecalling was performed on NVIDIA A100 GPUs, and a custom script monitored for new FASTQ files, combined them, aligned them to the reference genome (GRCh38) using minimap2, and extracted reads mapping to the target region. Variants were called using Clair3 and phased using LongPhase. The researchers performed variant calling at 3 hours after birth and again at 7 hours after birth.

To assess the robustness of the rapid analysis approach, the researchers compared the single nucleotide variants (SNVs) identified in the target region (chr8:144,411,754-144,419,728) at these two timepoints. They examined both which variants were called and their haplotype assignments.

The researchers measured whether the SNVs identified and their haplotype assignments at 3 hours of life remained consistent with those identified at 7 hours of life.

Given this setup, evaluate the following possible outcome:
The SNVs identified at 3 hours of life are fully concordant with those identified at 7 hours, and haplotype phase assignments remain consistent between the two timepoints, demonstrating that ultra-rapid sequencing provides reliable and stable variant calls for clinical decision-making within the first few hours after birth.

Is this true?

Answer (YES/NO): NO